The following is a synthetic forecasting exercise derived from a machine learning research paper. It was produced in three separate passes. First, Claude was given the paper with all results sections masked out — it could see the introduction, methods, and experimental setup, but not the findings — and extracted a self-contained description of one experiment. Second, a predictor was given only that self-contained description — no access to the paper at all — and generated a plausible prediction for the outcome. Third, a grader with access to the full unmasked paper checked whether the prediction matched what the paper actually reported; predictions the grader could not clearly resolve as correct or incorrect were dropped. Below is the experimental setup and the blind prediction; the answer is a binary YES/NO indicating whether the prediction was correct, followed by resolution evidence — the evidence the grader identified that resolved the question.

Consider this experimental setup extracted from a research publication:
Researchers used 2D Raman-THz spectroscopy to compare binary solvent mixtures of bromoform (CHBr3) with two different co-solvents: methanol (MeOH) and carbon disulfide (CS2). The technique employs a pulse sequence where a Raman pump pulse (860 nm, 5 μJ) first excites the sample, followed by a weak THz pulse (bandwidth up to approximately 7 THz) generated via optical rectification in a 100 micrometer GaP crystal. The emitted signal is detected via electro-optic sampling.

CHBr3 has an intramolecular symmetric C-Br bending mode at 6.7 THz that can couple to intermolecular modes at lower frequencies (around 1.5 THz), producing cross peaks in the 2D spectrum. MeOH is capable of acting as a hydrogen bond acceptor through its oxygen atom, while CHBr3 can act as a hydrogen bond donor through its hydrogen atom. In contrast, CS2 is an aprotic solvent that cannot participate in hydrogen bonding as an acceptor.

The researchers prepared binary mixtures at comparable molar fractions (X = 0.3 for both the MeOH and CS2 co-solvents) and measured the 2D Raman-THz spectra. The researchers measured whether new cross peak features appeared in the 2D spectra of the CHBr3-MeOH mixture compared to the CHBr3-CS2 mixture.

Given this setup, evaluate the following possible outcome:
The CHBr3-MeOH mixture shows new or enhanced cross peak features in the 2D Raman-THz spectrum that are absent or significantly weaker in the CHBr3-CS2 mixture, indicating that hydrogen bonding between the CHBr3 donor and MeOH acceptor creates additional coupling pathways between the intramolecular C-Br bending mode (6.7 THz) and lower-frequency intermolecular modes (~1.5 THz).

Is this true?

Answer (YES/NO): YES